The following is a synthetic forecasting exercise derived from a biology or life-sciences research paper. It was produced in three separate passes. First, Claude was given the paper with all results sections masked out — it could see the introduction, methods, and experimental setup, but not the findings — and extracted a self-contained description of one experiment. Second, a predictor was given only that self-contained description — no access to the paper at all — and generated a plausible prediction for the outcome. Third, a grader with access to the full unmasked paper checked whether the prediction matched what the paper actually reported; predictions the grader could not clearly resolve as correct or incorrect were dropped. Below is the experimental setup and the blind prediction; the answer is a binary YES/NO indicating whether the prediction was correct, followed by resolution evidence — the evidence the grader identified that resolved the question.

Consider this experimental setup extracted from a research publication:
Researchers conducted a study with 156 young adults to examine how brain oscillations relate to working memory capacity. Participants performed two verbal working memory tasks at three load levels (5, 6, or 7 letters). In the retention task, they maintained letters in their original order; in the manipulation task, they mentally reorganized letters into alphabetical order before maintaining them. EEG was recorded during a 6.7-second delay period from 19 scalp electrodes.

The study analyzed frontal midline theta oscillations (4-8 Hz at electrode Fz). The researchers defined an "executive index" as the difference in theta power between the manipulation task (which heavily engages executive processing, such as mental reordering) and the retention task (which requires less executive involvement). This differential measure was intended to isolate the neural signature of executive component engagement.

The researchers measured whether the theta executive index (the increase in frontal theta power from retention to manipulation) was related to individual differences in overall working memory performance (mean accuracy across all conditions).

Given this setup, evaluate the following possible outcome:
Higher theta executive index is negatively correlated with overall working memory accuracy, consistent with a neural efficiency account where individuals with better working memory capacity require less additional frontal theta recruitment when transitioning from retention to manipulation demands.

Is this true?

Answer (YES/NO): NO